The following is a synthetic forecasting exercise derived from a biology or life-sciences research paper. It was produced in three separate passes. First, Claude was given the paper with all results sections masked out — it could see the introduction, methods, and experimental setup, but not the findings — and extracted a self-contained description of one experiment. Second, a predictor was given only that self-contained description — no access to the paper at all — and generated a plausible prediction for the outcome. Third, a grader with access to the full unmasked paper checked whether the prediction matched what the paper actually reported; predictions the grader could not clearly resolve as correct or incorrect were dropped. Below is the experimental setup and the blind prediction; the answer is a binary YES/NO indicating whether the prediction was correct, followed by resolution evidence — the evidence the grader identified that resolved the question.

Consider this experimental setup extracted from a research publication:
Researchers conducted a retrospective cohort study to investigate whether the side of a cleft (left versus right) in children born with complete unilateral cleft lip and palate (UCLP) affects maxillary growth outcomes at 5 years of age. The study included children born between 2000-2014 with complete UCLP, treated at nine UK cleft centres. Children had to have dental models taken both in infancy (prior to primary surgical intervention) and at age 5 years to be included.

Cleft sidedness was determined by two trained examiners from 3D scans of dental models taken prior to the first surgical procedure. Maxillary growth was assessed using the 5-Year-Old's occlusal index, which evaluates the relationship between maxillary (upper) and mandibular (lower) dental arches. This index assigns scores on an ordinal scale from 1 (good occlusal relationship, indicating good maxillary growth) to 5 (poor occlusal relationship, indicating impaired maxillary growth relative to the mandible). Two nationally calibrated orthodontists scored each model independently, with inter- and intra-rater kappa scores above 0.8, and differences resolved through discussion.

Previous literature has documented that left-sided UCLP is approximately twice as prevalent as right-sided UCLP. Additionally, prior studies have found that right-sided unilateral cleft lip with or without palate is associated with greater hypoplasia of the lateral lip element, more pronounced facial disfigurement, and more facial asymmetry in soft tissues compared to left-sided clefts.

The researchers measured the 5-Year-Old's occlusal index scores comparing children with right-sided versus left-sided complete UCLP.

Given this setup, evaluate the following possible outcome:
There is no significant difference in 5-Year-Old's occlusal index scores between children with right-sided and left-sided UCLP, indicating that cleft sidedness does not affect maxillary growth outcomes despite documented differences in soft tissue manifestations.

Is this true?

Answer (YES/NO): NO